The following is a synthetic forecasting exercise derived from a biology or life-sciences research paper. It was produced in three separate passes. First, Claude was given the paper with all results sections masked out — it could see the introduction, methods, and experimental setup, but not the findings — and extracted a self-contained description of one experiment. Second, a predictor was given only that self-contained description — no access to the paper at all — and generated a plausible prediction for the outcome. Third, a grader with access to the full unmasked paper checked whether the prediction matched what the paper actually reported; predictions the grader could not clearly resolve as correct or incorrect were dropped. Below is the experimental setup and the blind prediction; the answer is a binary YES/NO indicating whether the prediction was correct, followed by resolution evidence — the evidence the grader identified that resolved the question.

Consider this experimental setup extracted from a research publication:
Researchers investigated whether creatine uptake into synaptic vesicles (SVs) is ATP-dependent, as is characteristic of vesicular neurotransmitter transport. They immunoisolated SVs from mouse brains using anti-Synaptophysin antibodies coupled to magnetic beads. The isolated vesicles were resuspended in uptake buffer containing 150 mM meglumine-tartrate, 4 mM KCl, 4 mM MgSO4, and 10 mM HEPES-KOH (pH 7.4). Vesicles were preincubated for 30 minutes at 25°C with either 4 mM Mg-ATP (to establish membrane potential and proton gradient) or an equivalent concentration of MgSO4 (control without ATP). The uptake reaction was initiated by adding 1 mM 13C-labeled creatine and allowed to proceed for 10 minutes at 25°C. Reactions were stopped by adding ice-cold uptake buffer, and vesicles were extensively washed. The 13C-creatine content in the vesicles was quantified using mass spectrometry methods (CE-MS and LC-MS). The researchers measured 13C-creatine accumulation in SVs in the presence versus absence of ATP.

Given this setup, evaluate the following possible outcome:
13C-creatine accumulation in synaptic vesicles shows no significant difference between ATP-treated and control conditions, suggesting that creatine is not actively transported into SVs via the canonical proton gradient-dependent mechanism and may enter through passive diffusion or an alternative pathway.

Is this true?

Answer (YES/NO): NO